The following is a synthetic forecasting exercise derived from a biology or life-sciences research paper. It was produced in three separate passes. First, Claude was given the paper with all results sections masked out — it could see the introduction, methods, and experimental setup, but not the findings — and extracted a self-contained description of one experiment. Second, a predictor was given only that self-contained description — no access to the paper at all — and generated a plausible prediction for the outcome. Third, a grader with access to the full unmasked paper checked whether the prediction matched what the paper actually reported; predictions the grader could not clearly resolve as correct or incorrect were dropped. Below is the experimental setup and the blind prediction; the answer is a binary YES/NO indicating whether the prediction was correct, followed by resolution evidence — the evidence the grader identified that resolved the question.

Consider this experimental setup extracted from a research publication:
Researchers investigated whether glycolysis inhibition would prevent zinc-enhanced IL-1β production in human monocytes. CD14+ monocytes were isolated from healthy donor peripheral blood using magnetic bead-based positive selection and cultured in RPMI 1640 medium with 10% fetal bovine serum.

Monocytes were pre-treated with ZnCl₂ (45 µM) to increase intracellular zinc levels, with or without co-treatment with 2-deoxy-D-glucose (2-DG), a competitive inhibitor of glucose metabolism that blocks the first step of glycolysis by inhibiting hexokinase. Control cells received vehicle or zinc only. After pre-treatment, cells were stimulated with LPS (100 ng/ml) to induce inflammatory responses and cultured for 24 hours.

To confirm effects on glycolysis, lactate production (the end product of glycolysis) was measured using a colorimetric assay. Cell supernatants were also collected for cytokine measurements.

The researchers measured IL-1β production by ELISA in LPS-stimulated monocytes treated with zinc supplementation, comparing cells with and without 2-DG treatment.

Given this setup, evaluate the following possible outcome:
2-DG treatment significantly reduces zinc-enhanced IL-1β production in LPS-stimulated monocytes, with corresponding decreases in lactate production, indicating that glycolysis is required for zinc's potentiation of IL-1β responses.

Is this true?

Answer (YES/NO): NO